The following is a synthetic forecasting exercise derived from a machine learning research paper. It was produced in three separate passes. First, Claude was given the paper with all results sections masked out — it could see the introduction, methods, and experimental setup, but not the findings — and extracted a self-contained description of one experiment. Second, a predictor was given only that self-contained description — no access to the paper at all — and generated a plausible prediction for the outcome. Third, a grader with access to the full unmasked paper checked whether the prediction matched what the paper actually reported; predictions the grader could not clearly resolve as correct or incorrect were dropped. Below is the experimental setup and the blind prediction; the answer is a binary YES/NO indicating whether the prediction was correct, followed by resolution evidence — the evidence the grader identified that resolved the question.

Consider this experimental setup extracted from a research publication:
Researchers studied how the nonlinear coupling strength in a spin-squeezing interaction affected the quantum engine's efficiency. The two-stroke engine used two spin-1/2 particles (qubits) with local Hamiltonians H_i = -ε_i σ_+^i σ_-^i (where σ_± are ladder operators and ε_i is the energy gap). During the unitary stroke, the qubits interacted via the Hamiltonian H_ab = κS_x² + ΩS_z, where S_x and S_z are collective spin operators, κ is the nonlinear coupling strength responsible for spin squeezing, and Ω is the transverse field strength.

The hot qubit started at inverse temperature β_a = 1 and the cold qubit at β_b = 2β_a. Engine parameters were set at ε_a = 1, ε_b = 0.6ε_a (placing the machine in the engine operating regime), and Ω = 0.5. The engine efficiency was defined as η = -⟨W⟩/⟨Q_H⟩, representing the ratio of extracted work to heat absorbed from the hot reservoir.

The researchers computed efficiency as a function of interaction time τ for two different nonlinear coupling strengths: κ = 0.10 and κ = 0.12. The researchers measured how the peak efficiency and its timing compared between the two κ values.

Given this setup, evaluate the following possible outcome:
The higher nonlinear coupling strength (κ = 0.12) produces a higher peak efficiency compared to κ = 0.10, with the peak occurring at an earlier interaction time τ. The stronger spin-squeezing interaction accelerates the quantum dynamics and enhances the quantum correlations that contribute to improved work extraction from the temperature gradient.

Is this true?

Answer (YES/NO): NO